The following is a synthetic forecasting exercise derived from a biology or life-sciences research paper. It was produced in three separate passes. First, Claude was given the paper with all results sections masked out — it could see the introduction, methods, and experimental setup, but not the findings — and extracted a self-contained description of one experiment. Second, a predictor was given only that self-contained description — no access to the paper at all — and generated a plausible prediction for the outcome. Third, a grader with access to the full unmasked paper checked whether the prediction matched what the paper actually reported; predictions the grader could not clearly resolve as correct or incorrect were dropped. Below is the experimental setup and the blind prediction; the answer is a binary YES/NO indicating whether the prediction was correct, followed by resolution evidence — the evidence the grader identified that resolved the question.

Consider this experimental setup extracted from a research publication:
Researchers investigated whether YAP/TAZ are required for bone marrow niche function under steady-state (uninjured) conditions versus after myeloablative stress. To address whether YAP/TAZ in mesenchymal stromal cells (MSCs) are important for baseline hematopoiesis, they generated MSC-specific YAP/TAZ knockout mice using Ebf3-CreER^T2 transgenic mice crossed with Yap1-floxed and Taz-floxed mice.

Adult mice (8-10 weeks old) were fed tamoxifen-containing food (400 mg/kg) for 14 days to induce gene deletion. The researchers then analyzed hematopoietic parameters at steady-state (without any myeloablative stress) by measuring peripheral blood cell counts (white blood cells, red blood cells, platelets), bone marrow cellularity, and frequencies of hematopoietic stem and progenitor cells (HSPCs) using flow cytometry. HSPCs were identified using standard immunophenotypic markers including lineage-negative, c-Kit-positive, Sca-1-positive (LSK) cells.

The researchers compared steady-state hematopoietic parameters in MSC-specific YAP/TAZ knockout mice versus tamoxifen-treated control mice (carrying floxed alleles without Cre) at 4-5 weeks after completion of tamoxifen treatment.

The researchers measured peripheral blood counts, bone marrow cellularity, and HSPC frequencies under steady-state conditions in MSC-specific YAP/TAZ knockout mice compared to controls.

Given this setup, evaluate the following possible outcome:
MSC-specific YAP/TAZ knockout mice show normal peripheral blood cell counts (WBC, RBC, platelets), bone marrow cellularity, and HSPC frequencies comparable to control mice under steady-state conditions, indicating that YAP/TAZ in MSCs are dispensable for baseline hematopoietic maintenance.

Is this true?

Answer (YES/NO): NO